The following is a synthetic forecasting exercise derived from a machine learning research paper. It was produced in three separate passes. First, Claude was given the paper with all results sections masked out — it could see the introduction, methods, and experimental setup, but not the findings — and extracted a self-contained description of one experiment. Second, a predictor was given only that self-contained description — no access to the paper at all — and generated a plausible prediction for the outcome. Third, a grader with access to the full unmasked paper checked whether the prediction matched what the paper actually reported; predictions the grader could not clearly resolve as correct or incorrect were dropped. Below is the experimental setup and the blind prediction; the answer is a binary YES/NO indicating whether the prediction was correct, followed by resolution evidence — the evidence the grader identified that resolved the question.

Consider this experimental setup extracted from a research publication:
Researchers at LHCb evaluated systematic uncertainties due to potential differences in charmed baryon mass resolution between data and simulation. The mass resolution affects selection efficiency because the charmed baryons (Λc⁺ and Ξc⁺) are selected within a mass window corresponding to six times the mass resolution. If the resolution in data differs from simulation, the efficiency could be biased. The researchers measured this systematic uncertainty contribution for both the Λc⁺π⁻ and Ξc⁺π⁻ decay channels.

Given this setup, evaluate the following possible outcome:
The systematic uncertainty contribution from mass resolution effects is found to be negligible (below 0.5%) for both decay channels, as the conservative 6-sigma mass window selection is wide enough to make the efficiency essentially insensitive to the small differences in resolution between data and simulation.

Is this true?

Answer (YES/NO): YES